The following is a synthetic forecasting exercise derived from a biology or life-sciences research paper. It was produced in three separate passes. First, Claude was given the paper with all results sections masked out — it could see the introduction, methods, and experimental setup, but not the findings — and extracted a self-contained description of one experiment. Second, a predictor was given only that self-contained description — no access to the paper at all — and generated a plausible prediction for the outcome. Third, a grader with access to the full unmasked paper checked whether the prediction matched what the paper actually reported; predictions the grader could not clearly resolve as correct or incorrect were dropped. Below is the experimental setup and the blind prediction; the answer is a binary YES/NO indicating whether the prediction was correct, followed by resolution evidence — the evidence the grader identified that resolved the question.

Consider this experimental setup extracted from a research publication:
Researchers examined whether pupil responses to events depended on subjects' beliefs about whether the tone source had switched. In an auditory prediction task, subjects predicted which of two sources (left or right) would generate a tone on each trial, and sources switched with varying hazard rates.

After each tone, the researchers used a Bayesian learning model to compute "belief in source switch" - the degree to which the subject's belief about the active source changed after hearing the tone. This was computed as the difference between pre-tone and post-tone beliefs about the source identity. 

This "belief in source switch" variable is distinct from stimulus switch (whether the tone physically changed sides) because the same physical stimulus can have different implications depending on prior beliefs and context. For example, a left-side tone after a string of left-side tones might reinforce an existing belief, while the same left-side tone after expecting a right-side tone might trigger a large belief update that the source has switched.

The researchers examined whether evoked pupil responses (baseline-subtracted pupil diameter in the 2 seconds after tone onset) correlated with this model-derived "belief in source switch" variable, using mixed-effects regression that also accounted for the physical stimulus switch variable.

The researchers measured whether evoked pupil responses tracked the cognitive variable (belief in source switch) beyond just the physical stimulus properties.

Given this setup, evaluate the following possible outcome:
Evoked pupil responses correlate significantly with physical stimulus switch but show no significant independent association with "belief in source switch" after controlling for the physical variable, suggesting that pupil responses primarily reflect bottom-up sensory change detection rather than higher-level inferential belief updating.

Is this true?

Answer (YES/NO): NO